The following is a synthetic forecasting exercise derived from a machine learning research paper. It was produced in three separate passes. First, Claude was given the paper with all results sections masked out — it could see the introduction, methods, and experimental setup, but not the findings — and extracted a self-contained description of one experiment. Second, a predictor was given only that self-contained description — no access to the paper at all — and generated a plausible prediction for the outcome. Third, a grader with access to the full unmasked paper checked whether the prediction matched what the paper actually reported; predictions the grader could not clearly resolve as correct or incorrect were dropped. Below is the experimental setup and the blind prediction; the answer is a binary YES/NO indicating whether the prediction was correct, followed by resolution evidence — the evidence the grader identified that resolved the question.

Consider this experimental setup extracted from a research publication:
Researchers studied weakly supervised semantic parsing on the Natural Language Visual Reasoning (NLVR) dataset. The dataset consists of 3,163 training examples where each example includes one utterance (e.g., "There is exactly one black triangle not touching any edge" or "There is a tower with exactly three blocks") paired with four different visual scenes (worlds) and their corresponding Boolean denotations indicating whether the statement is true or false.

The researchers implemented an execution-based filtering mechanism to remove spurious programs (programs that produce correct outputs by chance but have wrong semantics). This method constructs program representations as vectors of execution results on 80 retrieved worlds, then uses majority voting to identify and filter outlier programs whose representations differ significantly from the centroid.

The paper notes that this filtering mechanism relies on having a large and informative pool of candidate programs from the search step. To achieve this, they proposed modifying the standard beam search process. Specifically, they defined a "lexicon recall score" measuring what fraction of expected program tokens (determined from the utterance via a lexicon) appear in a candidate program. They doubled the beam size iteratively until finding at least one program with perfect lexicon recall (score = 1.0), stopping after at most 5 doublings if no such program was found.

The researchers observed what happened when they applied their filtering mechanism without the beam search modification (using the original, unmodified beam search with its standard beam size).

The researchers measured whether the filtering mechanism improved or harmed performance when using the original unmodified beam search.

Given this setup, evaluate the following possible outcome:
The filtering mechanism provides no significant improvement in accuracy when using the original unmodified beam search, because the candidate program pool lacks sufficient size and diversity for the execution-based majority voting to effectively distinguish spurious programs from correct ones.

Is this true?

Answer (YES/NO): NO